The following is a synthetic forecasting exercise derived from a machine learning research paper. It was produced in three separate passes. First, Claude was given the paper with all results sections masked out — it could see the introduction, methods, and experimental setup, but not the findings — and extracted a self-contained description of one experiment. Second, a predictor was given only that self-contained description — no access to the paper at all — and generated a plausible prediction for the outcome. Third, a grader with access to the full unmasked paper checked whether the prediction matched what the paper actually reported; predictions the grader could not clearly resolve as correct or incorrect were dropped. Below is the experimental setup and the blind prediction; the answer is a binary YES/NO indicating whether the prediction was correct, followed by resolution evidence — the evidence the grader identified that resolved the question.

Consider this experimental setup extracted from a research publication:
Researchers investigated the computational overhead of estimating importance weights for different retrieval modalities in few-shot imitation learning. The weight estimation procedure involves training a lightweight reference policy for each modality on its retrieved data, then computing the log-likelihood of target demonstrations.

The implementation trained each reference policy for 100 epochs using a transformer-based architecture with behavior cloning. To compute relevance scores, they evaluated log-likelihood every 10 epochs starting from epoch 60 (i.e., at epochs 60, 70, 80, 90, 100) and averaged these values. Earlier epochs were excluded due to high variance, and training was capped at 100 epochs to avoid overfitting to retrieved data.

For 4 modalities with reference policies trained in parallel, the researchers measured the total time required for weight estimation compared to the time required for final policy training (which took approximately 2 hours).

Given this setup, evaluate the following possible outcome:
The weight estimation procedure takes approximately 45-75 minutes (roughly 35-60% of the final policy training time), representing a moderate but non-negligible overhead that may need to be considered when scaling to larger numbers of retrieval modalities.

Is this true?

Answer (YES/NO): NO